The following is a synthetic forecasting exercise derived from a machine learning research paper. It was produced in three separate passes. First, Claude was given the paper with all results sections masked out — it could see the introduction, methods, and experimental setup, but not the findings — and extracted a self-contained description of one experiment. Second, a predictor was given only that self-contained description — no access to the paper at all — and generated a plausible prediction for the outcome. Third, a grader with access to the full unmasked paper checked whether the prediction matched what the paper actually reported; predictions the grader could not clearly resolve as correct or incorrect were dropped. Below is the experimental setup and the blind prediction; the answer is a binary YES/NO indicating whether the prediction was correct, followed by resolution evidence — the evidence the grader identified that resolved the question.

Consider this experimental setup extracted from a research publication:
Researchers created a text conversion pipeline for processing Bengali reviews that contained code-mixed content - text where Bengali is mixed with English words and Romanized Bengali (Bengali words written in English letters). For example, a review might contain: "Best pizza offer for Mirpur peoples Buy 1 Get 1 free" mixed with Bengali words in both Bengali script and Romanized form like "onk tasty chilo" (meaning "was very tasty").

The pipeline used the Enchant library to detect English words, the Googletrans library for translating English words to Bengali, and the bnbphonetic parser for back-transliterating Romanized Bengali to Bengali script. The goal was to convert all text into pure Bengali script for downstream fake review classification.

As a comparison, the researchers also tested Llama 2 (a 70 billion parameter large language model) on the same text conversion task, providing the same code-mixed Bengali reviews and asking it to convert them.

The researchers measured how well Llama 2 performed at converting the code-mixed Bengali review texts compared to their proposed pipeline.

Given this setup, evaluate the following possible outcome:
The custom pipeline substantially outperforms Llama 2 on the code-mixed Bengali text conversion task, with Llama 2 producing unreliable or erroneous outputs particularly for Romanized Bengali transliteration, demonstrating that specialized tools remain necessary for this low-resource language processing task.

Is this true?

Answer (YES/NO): NO